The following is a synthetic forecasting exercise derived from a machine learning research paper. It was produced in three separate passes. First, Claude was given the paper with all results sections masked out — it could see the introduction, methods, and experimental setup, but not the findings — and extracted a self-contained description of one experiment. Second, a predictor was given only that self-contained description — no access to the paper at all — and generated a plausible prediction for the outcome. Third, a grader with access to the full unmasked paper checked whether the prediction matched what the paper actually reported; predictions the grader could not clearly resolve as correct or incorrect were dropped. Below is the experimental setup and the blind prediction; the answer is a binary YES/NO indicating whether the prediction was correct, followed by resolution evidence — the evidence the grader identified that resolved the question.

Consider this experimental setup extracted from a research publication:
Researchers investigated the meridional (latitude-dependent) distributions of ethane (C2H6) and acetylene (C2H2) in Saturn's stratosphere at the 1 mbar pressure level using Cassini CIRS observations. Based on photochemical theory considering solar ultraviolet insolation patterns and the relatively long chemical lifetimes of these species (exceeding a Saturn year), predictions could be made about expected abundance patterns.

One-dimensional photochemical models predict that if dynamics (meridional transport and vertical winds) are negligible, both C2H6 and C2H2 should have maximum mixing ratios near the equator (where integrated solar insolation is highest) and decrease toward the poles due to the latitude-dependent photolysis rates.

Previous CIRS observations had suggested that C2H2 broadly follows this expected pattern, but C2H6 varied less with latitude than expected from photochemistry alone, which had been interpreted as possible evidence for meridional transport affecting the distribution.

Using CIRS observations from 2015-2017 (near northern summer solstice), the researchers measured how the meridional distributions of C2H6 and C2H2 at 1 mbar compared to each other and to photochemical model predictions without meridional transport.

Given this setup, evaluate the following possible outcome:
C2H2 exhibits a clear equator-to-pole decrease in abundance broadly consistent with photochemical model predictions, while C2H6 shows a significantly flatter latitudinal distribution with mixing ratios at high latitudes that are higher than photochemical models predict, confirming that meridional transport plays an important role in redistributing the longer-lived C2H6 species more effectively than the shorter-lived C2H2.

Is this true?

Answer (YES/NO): YES